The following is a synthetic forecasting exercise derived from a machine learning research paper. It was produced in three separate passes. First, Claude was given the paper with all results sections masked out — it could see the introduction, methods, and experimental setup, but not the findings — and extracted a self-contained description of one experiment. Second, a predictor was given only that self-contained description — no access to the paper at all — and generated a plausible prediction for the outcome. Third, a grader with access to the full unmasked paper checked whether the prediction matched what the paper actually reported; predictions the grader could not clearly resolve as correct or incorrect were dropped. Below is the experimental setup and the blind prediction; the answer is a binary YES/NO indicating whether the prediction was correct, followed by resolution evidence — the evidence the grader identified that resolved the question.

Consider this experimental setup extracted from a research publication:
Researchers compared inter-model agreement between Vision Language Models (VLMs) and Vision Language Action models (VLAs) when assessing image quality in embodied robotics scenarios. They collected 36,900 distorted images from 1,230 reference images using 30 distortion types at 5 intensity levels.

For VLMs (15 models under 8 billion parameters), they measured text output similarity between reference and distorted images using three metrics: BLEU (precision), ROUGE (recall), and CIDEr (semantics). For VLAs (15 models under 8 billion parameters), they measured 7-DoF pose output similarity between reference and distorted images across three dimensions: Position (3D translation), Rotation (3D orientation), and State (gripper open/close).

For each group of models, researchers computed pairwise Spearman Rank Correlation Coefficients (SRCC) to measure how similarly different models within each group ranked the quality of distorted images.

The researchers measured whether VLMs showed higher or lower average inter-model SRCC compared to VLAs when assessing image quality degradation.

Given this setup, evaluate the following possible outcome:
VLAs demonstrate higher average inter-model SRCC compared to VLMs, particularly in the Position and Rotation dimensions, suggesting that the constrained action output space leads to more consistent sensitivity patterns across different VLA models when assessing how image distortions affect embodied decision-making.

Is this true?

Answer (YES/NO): NO